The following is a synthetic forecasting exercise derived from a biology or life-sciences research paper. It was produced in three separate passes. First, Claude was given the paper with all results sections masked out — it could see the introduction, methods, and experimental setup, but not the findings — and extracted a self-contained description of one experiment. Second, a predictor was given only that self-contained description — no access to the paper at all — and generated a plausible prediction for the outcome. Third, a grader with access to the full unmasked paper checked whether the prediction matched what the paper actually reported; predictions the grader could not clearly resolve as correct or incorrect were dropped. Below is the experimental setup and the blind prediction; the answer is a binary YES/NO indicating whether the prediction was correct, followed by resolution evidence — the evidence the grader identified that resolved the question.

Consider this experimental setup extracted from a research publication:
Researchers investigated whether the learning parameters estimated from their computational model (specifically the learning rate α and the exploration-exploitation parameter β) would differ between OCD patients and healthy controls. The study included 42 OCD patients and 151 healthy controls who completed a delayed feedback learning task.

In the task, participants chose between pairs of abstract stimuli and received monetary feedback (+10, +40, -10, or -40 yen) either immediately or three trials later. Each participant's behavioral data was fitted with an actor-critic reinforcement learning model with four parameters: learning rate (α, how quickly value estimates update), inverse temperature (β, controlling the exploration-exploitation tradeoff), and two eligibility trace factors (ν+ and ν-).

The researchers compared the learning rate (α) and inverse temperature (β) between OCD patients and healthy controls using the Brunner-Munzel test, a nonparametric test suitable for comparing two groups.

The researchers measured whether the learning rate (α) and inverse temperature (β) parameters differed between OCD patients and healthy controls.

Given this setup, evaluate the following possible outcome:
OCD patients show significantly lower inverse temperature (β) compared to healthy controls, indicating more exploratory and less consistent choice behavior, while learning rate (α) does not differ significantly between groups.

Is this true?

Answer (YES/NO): NO